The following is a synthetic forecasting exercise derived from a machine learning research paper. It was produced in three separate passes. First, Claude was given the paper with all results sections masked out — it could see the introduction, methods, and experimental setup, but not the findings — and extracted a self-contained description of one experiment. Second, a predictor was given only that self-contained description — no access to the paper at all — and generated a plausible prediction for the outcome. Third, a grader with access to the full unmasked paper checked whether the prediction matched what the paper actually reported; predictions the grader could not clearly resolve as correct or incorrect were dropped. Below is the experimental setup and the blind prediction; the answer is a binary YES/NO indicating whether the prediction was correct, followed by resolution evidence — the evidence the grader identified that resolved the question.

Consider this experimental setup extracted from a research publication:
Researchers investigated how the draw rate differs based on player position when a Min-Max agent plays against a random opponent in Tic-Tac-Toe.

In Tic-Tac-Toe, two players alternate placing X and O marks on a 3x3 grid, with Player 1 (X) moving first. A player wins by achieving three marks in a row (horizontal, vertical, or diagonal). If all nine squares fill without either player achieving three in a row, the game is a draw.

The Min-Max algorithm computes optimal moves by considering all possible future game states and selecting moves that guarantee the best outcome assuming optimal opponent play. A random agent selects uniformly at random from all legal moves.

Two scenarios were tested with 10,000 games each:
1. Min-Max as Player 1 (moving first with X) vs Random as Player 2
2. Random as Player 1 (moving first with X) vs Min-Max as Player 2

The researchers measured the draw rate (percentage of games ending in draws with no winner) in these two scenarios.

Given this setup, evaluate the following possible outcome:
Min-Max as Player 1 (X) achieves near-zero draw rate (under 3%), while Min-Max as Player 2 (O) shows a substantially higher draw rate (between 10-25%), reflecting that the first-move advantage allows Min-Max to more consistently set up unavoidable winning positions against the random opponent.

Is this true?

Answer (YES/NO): YES